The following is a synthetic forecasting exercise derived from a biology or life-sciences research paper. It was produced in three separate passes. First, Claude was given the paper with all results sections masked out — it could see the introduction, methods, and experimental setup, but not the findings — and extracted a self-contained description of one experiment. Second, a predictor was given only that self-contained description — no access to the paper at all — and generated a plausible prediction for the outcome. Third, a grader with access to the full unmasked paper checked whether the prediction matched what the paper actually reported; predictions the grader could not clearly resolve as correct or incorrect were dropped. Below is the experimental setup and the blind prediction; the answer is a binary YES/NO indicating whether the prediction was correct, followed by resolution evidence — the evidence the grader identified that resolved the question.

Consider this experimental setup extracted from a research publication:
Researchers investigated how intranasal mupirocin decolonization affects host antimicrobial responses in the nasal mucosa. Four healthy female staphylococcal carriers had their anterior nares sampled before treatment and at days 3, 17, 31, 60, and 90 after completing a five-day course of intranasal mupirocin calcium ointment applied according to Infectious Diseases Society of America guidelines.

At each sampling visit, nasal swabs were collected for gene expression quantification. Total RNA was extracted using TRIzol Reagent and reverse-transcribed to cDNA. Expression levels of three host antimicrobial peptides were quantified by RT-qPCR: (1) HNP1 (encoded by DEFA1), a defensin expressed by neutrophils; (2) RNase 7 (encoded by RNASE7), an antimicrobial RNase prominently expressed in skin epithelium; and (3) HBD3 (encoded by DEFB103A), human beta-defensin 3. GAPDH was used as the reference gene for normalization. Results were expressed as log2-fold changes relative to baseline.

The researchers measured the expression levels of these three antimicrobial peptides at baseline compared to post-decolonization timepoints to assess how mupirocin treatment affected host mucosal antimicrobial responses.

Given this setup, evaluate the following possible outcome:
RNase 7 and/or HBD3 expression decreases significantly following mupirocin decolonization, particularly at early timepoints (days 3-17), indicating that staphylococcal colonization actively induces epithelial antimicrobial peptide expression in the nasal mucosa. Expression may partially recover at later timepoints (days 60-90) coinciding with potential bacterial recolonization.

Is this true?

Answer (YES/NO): NO